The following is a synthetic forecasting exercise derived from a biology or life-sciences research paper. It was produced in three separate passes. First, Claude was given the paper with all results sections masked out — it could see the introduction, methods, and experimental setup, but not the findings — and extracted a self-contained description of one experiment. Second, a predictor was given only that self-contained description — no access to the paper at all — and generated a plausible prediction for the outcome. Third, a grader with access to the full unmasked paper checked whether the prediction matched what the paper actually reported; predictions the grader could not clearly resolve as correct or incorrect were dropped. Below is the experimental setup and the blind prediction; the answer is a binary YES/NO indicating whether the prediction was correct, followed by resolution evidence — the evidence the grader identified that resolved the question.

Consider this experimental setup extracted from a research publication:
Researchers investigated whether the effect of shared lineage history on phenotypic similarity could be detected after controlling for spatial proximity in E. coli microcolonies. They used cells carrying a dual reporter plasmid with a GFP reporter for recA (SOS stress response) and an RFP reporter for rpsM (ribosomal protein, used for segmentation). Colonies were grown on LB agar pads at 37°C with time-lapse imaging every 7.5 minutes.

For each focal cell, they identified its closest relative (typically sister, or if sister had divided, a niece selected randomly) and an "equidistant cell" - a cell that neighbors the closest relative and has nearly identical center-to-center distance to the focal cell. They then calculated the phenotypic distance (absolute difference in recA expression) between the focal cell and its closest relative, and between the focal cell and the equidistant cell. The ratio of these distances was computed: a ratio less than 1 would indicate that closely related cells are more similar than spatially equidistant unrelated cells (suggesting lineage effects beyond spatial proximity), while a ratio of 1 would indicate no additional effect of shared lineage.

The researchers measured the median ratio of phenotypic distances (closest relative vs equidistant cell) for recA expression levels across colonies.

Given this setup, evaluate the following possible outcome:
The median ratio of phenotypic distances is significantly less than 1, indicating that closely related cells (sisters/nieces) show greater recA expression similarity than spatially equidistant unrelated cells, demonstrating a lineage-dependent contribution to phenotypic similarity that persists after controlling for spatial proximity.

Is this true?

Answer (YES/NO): NO